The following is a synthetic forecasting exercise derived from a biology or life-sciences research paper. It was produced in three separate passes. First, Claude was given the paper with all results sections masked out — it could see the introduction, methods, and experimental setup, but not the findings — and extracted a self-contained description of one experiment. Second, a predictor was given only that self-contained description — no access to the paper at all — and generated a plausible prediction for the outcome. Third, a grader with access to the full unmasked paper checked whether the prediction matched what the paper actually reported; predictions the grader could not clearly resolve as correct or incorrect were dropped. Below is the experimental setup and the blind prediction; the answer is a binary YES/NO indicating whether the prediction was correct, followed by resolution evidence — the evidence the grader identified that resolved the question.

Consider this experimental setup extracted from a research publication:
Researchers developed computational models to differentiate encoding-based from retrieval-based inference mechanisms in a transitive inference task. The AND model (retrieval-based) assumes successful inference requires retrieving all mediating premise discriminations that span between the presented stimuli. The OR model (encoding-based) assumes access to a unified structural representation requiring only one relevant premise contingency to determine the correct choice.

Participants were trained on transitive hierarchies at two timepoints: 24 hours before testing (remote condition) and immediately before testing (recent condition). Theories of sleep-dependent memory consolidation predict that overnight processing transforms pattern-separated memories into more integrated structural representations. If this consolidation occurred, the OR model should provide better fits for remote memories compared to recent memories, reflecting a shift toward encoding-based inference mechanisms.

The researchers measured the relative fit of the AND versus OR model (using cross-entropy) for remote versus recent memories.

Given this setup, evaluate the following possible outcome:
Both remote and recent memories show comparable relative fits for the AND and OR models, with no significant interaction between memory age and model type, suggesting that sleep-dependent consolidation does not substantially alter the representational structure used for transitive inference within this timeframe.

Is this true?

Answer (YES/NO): YES